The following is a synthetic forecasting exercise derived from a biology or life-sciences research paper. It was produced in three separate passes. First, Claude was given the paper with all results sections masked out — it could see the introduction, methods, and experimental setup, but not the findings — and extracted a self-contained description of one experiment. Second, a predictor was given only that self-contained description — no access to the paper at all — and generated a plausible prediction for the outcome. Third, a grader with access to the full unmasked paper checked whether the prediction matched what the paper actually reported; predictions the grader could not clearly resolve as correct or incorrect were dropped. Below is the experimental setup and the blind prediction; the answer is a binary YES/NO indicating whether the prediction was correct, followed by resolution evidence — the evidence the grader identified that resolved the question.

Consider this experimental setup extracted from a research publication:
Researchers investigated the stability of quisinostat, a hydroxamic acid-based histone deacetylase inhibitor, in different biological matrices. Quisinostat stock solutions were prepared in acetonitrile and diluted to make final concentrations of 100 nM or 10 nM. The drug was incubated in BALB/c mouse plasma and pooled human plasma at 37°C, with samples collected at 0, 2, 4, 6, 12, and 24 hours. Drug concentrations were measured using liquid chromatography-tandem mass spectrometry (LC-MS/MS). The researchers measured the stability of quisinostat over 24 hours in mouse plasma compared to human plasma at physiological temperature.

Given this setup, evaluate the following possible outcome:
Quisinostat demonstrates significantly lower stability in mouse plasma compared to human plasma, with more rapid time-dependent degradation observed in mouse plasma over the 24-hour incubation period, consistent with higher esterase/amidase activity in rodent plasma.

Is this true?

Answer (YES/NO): YES